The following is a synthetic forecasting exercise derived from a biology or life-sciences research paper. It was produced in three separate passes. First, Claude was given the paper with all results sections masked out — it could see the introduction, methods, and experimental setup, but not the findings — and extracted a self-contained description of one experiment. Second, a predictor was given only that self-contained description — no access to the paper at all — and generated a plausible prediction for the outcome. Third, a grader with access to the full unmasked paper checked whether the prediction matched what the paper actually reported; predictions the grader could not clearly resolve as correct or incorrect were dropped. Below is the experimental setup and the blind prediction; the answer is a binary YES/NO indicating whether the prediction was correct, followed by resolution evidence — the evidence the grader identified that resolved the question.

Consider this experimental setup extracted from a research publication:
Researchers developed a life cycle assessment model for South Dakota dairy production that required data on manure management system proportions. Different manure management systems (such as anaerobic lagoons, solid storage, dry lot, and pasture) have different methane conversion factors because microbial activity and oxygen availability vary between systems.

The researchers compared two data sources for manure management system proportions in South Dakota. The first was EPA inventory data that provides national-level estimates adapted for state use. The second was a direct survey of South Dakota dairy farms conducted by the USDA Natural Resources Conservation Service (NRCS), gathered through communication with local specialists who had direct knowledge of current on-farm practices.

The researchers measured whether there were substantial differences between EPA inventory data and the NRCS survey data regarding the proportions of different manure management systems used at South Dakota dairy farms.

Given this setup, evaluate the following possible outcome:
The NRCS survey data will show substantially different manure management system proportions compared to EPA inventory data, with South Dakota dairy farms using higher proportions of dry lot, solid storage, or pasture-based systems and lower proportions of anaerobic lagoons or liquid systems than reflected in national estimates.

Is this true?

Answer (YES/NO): NO